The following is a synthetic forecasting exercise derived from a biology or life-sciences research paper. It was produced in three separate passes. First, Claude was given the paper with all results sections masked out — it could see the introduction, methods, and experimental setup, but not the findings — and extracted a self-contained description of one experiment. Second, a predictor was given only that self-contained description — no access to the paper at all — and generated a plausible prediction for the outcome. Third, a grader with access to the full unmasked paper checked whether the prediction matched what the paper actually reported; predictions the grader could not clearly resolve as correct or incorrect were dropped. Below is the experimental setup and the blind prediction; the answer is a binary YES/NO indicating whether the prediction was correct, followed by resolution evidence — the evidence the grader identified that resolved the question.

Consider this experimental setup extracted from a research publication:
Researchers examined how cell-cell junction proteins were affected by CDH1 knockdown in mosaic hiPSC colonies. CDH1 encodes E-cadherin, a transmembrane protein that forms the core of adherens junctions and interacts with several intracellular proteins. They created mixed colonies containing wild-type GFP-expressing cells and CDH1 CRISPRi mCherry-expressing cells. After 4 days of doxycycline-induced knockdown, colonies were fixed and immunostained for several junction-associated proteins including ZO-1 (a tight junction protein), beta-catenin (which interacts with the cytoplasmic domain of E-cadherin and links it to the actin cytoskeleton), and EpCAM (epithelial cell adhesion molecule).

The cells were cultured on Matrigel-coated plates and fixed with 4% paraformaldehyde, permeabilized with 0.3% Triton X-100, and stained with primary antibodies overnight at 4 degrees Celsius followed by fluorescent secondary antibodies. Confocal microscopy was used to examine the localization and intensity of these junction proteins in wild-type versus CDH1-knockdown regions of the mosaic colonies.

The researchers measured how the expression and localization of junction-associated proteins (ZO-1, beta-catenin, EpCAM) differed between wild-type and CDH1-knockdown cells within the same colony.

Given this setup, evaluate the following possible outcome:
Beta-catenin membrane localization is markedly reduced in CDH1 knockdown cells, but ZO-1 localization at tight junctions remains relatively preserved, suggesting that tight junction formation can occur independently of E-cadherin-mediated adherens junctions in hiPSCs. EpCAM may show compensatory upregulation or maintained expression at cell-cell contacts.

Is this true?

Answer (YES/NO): NO